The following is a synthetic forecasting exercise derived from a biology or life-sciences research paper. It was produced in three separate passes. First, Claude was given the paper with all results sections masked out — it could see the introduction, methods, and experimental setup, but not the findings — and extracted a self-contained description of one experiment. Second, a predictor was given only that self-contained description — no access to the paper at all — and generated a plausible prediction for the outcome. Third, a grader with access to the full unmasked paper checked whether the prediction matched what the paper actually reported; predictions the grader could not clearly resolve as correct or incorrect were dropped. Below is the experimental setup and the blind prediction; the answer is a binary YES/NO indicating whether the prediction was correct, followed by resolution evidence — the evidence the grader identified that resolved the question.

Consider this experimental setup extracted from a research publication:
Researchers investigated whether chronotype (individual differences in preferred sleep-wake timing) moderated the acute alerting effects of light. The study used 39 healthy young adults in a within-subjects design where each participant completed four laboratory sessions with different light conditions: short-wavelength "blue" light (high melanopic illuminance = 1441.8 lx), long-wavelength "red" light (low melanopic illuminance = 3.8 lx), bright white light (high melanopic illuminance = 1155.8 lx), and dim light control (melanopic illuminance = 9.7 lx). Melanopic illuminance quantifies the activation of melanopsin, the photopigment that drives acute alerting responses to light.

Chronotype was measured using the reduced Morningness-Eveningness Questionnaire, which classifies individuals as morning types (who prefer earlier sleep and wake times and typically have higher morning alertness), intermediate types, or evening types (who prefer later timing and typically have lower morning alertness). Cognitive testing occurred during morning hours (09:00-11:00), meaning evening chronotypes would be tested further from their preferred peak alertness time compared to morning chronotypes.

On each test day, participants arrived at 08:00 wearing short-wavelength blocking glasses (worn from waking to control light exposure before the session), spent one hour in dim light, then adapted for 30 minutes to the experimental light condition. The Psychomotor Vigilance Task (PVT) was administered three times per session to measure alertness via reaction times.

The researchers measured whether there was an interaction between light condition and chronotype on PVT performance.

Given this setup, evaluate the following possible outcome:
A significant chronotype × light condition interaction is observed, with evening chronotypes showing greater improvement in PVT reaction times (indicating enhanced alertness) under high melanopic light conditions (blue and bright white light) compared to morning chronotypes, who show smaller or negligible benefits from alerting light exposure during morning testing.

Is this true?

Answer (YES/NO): NO